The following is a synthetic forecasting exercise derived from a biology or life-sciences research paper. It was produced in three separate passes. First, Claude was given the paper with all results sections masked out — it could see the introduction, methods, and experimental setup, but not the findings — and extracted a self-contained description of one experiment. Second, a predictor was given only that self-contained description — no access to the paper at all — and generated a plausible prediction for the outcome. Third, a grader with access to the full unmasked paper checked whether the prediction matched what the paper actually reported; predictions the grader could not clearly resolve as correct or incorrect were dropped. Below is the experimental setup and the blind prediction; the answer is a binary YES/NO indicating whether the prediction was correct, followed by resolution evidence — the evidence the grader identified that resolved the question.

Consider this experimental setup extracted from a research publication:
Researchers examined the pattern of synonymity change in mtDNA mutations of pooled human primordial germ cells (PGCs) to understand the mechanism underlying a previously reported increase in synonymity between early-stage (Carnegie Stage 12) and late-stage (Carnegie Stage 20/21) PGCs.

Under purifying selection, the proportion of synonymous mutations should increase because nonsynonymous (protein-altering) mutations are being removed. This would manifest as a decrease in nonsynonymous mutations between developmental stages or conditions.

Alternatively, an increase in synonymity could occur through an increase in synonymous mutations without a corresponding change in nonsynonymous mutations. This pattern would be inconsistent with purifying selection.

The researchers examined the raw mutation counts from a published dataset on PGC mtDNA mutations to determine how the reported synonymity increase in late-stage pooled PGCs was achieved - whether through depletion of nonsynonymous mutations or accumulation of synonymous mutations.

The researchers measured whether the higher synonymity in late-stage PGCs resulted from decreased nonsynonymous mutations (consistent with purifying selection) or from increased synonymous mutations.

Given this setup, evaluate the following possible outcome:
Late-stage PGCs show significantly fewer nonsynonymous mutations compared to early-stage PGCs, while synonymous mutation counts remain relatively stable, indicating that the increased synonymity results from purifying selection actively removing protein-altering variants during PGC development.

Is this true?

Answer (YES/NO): NO